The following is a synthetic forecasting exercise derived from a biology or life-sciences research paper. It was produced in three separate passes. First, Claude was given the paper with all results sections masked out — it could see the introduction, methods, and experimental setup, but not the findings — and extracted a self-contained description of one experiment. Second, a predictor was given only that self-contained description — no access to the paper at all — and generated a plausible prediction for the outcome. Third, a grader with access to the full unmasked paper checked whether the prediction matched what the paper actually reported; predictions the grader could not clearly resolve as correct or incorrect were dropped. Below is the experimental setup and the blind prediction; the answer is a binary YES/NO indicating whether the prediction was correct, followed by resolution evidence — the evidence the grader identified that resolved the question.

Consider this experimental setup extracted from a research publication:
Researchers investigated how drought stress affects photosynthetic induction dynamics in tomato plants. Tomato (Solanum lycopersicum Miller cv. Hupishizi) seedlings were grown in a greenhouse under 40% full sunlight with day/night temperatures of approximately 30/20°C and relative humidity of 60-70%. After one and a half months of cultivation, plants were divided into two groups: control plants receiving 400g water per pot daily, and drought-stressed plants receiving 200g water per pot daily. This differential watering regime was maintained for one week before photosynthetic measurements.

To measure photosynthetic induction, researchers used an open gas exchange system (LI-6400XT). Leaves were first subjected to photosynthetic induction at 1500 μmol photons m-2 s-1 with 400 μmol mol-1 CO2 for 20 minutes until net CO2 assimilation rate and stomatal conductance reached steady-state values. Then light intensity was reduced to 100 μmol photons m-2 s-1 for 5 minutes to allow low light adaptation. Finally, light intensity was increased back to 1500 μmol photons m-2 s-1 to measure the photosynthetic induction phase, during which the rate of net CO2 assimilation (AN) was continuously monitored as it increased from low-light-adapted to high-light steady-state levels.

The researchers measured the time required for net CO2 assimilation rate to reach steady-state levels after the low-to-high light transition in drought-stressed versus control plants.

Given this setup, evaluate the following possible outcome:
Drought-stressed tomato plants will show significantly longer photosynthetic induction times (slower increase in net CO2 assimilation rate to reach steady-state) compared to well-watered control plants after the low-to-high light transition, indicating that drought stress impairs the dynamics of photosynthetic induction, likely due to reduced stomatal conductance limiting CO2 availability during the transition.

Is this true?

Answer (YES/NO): YES